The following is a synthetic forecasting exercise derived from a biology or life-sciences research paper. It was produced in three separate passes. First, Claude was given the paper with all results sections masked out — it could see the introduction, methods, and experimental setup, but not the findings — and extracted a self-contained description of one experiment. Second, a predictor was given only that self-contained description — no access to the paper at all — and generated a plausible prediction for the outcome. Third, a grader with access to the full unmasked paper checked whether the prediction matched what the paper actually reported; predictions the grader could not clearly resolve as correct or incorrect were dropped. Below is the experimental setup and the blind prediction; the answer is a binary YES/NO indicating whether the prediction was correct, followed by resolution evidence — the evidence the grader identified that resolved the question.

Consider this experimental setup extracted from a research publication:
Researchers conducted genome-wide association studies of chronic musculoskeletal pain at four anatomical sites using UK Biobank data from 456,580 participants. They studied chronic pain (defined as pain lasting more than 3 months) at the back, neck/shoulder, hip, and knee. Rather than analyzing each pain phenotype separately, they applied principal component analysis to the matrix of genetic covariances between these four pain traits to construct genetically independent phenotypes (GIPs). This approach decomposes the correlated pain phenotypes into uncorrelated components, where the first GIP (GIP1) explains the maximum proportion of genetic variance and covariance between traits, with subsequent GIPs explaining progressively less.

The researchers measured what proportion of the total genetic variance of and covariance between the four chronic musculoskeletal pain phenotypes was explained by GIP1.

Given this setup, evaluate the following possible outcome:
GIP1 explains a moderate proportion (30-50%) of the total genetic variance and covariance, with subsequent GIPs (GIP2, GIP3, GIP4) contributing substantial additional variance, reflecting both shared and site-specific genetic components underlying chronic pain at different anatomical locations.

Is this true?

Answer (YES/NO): NO